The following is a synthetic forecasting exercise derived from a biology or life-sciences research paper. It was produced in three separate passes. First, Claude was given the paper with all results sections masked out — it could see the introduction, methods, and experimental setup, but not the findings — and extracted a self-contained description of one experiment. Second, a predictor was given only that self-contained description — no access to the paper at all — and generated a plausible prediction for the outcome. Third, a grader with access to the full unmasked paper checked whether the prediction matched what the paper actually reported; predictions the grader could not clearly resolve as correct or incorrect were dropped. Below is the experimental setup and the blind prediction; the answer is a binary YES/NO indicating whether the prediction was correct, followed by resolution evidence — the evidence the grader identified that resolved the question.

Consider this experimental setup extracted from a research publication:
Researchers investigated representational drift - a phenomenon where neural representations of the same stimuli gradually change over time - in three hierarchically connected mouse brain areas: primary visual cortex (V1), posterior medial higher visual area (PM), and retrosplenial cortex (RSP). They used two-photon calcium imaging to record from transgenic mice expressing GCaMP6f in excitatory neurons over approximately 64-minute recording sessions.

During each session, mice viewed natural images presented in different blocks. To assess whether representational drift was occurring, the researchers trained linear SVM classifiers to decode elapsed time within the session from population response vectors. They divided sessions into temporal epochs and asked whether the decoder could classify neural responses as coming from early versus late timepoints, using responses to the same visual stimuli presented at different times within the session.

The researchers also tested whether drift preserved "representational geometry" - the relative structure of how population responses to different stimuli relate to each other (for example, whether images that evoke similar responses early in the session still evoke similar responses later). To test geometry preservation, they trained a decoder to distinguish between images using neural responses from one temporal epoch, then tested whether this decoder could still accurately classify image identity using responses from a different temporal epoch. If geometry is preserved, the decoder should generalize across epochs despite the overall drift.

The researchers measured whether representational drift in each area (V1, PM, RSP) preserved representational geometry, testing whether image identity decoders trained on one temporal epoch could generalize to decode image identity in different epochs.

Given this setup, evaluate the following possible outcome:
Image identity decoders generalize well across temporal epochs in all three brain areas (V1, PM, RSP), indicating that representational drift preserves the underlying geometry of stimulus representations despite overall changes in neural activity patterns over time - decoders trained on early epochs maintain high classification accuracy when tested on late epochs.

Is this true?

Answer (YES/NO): NO